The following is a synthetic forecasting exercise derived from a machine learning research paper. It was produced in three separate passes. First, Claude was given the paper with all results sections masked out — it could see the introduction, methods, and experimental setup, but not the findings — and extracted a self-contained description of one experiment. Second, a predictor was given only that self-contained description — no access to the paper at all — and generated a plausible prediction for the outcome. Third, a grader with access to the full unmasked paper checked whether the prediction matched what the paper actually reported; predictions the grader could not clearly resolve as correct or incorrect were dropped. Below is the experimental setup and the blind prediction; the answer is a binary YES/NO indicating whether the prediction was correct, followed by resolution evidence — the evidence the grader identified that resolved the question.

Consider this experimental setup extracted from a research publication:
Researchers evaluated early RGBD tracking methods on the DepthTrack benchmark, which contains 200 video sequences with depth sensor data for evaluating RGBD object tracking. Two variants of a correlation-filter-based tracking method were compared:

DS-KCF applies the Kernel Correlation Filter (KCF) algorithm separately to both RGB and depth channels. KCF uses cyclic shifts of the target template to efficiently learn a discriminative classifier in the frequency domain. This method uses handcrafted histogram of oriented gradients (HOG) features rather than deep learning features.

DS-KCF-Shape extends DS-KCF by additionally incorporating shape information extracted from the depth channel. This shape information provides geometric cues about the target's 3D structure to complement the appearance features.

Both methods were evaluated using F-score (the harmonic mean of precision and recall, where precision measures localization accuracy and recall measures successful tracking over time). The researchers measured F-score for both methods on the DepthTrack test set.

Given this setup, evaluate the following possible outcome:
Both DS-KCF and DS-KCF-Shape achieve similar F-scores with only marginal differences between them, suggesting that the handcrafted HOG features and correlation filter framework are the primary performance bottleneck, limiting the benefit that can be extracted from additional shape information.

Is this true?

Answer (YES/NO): YES